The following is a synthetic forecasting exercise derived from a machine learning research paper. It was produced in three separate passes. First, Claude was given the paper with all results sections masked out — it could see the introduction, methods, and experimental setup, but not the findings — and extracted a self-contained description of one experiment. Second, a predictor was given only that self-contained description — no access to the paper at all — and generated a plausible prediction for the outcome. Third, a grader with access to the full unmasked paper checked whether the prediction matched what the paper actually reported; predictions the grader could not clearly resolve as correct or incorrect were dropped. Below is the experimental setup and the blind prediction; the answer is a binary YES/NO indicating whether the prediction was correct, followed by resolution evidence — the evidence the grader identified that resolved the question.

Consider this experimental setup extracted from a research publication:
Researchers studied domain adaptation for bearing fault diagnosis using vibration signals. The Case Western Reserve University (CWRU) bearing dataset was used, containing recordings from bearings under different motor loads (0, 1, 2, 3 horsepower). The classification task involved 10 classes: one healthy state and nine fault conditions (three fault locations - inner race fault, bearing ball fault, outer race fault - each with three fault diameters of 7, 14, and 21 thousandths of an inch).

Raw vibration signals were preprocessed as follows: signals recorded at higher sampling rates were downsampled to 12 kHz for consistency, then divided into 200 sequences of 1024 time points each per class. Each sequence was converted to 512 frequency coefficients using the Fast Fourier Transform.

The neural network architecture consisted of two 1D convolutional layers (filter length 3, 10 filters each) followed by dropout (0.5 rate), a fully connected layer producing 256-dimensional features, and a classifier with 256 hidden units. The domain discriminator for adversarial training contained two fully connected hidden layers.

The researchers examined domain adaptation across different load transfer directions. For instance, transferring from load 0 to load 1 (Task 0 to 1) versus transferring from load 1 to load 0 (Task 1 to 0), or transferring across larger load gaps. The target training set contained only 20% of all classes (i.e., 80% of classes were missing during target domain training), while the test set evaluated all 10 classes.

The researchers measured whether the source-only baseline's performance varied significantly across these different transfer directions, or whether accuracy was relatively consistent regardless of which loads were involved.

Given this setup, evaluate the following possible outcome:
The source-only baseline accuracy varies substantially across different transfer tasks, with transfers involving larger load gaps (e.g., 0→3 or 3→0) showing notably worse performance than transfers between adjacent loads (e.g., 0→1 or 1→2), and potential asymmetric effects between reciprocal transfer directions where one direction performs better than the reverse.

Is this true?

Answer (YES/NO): NO